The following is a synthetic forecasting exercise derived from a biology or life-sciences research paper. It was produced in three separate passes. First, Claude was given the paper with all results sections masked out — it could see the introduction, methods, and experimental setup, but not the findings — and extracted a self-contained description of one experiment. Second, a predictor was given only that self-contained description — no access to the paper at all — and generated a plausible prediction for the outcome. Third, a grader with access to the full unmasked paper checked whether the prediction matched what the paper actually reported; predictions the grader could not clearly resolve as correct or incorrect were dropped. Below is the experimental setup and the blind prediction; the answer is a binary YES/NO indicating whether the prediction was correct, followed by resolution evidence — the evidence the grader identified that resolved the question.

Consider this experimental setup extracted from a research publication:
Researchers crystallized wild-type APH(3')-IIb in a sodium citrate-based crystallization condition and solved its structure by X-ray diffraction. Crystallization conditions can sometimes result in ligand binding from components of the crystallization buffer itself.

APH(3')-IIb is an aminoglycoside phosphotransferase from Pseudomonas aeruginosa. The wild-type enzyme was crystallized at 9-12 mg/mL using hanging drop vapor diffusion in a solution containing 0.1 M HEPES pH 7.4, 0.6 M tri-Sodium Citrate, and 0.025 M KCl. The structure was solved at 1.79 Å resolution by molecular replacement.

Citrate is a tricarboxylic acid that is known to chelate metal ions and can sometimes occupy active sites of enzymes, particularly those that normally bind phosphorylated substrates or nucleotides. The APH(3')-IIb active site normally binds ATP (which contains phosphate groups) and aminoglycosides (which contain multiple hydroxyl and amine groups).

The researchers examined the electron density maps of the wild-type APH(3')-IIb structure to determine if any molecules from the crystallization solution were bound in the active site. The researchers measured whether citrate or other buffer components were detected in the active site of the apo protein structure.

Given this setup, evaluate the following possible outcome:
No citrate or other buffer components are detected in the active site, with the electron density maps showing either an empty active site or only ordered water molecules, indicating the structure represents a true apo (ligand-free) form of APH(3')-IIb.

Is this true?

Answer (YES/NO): YES